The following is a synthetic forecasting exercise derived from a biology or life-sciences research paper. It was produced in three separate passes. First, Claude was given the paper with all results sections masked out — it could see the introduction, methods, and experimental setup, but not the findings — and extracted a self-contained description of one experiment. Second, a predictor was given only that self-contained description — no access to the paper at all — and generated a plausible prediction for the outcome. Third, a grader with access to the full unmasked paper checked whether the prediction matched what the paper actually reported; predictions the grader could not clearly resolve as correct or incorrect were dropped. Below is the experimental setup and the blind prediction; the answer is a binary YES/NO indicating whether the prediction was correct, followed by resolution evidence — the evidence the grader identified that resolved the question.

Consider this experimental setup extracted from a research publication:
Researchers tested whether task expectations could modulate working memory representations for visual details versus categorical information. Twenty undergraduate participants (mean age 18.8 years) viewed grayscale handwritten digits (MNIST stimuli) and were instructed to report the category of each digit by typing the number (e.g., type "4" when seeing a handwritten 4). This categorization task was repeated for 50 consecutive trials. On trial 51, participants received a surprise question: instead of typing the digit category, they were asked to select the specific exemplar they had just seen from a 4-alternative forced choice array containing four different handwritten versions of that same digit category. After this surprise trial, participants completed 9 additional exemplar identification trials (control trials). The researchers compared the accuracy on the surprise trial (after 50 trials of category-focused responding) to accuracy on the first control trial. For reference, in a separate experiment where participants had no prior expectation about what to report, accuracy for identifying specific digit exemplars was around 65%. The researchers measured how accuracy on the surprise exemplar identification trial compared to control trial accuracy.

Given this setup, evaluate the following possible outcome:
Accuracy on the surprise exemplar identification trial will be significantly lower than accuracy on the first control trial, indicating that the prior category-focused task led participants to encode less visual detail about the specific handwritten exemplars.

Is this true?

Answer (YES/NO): YES